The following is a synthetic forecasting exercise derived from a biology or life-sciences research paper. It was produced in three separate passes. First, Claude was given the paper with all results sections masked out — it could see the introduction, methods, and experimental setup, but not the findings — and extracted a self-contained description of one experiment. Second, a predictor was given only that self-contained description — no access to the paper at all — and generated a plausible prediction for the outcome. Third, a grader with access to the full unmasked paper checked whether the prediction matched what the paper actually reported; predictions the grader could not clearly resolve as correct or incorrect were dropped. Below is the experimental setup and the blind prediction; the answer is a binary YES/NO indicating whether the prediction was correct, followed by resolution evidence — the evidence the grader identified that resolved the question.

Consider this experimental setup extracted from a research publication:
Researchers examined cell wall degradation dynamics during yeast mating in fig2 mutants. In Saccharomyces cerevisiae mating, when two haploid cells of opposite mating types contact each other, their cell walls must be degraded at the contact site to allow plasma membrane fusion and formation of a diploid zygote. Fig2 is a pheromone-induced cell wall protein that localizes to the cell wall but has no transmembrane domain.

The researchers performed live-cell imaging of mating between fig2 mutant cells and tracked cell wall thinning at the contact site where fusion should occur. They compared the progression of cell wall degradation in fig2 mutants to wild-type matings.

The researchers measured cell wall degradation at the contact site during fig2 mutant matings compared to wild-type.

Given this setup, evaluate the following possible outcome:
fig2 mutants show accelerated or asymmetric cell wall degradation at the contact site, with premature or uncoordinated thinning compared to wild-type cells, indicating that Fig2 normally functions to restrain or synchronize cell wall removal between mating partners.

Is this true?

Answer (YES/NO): NO